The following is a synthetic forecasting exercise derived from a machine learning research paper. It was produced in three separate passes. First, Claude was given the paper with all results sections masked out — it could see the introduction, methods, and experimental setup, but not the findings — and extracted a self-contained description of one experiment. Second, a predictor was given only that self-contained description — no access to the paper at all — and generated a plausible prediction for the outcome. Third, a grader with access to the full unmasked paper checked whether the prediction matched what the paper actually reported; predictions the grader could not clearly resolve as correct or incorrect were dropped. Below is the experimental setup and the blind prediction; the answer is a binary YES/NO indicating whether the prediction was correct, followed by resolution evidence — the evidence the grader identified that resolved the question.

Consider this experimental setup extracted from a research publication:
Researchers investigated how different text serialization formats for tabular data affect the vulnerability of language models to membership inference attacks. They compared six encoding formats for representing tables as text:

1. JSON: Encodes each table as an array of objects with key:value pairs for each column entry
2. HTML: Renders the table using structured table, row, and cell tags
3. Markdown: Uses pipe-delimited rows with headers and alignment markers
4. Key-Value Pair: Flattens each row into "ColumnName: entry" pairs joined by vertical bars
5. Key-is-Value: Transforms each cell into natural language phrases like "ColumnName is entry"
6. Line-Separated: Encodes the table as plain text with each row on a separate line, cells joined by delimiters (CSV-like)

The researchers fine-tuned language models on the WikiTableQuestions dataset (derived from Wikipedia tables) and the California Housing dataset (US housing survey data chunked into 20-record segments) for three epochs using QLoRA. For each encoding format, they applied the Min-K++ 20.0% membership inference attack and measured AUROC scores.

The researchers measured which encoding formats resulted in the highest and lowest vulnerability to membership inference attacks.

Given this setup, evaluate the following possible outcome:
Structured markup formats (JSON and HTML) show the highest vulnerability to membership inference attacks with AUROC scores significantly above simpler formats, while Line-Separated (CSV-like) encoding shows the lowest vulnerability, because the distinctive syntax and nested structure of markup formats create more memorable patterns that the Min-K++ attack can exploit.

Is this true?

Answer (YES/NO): NO